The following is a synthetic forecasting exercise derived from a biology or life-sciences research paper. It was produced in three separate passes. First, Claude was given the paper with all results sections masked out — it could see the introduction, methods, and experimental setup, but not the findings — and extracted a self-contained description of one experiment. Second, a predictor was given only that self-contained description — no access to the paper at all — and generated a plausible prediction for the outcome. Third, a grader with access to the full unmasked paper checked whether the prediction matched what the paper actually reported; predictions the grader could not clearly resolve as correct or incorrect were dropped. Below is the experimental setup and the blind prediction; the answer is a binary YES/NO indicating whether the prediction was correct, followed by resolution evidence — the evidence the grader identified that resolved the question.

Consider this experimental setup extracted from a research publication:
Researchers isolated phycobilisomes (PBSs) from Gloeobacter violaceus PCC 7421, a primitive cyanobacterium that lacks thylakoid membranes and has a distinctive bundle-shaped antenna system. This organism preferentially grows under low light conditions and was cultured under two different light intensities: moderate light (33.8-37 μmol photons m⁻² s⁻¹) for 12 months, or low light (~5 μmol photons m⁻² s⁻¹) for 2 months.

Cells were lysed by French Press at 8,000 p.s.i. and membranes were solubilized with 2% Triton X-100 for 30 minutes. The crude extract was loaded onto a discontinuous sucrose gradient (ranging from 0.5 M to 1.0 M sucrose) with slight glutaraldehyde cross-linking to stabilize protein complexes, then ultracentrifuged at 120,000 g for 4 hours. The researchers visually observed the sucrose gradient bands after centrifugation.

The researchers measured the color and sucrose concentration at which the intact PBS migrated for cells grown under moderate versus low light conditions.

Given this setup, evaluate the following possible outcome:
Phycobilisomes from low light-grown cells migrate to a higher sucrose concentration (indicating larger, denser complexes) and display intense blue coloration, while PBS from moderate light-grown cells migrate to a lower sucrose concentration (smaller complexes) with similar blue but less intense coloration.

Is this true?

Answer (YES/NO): NO